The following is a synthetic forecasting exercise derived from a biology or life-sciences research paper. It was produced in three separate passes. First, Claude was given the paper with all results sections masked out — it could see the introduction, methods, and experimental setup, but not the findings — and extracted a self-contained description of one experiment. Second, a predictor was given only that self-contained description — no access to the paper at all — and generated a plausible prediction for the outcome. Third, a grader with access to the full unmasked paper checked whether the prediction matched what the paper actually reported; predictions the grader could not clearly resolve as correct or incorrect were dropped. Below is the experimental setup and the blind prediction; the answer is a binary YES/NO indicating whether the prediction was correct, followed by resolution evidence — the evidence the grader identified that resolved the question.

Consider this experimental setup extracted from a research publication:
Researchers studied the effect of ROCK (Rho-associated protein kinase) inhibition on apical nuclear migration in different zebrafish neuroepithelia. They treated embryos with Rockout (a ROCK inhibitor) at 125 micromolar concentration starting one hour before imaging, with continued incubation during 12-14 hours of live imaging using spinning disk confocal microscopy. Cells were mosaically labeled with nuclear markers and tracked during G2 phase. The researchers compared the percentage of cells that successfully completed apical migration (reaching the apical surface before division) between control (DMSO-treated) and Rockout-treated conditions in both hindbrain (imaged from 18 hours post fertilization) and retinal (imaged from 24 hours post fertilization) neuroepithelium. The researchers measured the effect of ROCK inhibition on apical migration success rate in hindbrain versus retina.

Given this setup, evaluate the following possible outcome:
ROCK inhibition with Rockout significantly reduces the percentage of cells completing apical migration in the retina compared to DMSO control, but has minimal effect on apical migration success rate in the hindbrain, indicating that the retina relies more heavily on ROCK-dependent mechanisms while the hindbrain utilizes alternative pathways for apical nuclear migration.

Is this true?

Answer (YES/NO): NO